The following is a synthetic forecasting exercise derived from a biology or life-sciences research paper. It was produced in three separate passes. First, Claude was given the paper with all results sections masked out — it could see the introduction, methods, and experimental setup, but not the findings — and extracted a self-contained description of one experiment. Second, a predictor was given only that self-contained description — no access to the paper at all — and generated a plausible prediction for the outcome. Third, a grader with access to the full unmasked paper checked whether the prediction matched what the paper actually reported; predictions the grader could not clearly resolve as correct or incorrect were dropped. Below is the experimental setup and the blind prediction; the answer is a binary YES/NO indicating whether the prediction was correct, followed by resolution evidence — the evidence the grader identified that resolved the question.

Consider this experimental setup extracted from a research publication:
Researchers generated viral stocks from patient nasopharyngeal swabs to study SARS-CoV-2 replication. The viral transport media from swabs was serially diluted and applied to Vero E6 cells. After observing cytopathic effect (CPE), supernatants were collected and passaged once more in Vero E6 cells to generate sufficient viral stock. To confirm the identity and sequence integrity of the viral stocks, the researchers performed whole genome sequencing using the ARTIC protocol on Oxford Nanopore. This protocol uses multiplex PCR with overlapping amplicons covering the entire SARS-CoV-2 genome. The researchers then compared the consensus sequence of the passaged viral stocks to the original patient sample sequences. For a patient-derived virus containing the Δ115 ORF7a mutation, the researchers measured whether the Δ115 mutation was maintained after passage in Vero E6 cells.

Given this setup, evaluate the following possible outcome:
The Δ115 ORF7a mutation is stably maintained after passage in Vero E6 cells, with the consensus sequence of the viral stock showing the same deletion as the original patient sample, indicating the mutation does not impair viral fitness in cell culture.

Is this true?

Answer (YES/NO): NO